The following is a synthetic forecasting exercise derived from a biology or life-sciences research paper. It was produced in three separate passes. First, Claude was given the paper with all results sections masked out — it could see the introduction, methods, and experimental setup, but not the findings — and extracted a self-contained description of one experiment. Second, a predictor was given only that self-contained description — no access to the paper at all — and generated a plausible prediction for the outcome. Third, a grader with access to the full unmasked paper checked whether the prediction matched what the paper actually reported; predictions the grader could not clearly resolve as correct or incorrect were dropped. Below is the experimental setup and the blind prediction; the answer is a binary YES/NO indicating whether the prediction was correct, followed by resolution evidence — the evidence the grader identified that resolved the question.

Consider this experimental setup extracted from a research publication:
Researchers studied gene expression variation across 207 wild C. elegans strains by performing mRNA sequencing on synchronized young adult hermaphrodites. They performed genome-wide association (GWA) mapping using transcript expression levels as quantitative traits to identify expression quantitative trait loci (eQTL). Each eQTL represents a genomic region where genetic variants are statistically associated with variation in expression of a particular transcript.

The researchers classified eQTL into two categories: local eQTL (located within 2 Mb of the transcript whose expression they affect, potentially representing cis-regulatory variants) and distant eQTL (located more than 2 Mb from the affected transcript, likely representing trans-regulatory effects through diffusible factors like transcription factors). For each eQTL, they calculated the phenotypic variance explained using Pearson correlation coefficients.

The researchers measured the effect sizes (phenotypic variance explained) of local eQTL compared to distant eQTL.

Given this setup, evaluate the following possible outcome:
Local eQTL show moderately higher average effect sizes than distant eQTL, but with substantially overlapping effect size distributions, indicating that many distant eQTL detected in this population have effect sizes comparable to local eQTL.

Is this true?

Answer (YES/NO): NO